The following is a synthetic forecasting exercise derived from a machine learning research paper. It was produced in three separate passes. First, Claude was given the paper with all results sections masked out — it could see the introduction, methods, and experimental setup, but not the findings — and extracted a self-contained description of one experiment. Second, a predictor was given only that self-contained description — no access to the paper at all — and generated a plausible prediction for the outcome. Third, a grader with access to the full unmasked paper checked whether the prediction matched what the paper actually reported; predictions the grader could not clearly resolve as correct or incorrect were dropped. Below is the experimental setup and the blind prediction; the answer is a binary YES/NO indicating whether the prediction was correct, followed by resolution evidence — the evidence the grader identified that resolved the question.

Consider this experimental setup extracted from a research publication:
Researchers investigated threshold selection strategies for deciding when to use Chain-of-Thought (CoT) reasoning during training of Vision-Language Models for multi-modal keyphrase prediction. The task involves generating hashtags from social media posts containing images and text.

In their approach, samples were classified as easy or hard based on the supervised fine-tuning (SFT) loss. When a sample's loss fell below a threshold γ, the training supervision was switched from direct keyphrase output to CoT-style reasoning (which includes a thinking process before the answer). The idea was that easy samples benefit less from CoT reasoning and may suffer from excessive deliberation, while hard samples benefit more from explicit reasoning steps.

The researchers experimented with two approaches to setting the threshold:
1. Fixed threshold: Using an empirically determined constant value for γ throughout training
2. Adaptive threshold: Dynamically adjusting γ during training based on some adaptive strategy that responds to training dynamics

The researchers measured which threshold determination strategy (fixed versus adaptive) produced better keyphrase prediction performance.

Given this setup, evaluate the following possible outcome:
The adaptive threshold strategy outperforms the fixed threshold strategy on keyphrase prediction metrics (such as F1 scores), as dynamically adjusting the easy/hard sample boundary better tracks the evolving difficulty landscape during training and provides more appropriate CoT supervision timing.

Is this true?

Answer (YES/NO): NO